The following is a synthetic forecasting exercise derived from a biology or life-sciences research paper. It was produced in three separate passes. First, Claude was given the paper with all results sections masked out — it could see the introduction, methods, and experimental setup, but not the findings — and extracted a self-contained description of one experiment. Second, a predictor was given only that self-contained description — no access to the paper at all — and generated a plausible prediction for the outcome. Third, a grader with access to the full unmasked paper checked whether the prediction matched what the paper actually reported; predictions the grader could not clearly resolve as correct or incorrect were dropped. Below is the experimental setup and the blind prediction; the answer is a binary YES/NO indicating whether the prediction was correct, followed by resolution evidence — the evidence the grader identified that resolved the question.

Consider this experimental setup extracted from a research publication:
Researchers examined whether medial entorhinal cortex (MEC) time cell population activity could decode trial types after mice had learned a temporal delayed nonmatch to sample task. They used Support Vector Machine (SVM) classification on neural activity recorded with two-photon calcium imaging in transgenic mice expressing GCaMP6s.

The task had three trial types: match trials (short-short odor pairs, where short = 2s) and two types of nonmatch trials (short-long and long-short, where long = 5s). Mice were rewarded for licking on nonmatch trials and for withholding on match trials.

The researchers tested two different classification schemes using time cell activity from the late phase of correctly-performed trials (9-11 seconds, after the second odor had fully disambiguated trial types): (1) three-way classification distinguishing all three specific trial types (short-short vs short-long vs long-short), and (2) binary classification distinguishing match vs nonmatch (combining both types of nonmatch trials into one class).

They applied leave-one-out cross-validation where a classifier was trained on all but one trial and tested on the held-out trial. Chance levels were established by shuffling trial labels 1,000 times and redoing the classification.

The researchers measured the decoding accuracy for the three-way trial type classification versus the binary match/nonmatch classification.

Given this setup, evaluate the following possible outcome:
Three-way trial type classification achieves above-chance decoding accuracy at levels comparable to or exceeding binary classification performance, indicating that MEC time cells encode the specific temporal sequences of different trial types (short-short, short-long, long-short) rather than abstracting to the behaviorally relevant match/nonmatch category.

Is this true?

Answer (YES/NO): NO